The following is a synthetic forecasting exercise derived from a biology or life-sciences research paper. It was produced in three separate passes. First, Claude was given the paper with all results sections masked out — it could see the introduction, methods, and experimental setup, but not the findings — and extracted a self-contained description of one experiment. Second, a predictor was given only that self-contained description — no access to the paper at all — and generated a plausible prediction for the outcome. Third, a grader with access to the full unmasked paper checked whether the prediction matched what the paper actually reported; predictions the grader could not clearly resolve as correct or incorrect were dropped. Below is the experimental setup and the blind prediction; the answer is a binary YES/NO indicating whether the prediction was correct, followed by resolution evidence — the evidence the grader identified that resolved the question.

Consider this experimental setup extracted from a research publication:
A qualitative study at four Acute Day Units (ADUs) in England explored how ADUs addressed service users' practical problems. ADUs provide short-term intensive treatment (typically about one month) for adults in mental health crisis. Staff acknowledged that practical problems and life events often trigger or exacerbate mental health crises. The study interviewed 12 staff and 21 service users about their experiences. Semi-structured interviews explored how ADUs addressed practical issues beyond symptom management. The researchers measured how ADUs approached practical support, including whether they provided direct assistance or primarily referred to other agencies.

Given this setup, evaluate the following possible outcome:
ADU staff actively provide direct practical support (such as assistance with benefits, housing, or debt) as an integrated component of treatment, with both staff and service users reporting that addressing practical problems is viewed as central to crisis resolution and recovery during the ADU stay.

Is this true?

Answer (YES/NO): NO